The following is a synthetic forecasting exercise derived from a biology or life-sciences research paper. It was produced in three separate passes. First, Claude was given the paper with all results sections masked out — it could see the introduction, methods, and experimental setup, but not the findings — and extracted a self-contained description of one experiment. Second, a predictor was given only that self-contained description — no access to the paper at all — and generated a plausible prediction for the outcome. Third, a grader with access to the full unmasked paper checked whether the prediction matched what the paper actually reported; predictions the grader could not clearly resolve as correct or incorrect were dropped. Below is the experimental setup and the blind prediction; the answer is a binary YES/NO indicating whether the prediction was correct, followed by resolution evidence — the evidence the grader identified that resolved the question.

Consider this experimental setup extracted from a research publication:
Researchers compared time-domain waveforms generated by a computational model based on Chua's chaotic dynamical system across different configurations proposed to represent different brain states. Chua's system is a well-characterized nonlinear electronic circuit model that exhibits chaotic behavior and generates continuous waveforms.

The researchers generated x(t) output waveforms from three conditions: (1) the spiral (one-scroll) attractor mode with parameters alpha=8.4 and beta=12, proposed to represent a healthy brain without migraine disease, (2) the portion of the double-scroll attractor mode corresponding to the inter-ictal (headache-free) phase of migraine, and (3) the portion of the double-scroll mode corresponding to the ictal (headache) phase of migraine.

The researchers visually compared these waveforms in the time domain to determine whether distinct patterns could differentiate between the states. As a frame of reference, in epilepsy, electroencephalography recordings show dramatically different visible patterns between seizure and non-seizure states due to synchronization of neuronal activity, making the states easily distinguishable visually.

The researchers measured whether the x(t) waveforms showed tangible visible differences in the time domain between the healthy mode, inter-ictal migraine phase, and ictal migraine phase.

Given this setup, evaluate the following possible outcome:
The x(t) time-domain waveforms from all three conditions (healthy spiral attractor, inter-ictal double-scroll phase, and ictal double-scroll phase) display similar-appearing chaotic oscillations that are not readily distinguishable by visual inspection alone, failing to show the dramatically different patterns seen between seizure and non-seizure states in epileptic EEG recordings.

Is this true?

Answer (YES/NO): YES